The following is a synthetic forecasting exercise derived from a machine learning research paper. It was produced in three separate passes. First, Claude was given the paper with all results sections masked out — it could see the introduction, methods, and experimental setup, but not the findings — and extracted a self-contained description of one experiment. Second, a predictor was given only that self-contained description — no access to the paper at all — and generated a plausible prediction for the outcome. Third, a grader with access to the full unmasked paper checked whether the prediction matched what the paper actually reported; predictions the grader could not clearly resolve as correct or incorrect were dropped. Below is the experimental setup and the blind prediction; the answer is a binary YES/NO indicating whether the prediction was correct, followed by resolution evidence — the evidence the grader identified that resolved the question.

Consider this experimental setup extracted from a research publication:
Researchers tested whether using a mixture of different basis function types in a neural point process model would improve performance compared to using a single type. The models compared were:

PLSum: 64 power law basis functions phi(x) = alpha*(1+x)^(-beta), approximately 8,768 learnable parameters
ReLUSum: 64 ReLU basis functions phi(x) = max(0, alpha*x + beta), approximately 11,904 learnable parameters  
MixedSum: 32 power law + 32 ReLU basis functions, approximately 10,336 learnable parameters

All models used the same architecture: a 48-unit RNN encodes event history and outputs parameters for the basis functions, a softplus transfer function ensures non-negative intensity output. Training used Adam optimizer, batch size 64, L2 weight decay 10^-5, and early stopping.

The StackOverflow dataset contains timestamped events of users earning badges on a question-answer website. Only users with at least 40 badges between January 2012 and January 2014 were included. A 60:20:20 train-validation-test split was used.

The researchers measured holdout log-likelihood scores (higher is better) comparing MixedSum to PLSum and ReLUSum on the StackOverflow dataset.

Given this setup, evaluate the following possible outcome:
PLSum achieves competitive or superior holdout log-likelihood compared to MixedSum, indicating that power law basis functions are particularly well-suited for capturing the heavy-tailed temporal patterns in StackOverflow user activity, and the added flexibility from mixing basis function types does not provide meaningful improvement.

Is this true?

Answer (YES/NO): NO